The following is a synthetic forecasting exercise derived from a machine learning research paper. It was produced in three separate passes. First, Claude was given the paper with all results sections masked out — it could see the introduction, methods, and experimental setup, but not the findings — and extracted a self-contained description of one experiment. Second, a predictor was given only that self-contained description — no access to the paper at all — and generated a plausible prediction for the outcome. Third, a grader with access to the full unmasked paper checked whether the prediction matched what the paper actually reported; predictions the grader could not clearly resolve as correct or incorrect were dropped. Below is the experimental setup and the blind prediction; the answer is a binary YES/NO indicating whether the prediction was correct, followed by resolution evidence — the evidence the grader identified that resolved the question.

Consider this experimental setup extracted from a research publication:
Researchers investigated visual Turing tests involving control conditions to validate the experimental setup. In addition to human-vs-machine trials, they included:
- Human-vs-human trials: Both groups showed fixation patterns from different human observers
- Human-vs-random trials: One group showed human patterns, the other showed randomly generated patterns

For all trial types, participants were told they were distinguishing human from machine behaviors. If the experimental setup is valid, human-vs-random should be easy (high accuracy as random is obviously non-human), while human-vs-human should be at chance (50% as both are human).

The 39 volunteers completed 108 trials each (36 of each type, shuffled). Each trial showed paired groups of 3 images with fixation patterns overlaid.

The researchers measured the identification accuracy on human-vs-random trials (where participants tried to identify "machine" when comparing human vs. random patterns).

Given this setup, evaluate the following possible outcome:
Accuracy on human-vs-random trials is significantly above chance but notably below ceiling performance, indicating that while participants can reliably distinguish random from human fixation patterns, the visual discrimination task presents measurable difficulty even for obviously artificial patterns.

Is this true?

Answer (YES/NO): NO